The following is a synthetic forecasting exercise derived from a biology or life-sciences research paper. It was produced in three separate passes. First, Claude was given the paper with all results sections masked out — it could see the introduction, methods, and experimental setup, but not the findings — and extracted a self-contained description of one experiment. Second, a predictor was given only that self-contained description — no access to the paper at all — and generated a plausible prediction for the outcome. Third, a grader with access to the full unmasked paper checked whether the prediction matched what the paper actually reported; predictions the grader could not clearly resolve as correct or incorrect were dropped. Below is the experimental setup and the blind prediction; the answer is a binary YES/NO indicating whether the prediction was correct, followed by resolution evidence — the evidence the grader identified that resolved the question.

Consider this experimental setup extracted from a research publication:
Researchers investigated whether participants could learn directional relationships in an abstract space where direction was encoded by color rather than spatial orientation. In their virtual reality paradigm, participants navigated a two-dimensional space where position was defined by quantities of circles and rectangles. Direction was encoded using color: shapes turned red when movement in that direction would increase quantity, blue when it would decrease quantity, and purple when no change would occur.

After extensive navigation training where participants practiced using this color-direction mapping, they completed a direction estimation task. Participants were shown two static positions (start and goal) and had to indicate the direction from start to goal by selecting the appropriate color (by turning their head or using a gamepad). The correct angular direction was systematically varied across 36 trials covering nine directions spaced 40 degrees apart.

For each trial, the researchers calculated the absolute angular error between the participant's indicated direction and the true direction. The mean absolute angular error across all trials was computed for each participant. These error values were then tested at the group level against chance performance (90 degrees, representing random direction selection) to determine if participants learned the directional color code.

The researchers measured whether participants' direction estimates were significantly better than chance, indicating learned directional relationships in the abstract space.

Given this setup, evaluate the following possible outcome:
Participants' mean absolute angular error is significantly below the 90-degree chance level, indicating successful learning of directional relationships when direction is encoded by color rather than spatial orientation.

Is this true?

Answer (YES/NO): YES